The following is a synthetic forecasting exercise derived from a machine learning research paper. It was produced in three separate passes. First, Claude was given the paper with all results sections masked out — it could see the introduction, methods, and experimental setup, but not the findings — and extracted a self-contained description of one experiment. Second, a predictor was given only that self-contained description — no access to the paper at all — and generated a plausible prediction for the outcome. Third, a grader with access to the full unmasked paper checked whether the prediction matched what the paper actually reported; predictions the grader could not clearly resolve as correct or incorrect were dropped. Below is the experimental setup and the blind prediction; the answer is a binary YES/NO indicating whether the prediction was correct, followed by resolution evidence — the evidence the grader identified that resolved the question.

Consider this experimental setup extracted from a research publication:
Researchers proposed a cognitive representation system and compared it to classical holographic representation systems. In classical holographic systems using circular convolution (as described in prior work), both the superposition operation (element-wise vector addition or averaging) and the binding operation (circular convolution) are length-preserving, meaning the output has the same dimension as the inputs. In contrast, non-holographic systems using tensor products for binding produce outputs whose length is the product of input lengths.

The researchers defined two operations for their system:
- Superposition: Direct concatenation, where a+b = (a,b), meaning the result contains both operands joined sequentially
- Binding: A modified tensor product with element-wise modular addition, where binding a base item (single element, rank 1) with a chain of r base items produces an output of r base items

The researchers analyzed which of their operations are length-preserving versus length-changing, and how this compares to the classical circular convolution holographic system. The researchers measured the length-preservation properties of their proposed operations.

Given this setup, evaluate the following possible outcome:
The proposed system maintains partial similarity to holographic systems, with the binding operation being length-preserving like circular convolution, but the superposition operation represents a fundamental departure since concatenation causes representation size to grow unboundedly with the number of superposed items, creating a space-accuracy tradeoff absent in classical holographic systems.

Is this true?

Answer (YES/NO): NO